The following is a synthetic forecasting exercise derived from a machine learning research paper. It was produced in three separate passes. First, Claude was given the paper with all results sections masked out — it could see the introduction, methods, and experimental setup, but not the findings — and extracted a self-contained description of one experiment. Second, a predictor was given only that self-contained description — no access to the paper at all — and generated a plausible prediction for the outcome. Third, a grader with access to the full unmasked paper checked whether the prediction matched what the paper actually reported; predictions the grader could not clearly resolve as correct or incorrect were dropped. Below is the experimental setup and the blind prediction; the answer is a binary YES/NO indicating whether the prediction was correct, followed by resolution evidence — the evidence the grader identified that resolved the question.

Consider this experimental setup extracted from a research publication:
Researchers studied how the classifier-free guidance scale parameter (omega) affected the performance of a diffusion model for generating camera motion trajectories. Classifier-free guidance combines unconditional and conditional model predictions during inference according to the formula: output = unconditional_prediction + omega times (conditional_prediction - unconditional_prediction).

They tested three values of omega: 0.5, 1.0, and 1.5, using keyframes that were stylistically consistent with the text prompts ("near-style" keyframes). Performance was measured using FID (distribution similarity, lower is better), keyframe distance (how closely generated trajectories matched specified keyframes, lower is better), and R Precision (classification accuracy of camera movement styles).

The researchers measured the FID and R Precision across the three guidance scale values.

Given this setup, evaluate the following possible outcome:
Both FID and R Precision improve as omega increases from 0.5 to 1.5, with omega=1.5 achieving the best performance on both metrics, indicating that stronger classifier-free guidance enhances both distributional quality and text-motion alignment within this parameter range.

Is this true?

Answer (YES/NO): NO